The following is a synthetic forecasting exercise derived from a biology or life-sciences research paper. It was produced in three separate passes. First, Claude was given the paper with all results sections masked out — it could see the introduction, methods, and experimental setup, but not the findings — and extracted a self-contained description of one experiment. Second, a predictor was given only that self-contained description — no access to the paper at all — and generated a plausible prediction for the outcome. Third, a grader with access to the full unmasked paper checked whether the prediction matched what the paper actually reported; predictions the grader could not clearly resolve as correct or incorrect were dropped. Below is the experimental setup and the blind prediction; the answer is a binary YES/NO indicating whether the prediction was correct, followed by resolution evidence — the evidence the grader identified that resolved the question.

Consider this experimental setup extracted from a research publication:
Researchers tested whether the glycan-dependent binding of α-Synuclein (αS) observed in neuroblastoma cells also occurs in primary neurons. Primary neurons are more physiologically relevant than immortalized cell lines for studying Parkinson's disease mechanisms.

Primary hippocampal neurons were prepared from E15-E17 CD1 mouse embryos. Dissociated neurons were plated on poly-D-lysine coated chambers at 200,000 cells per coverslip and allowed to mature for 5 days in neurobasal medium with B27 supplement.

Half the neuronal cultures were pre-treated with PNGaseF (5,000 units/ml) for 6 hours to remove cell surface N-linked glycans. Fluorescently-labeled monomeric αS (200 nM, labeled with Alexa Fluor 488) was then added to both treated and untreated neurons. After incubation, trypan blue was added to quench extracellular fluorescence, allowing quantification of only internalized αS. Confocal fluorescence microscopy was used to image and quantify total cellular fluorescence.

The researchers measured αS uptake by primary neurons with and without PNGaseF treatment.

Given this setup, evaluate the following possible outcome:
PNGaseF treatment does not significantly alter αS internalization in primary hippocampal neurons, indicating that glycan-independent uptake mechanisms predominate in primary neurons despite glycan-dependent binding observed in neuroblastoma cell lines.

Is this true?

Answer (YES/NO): NO